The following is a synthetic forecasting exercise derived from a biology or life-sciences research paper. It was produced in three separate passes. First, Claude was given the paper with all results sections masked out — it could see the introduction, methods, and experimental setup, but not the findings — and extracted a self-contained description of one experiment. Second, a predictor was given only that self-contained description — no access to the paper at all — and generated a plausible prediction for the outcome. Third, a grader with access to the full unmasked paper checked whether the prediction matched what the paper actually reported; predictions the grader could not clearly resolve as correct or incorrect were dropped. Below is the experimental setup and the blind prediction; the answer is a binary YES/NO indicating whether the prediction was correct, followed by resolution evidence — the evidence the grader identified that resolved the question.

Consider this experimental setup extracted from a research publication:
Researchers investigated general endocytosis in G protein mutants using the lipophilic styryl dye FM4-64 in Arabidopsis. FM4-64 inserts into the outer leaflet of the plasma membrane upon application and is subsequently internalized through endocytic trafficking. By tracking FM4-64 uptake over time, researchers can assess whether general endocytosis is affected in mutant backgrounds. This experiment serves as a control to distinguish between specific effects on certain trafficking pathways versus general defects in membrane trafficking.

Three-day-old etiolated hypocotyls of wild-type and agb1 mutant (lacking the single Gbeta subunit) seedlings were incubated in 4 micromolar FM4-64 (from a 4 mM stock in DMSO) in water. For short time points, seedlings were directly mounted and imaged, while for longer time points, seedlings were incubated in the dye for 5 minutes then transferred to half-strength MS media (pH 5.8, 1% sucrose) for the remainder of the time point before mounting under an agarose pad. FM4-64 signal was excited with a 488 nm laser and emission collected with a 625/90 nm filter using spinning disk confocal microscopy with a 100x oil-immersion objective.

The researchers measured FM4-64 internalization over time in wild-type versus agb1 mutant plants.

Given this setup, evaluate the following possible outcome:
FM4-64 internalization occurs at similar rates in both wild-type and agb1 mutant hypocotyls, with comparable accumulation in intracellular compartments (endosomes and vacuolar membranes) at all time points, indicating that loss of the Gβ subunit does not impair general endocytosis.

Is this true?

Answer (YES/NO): YES